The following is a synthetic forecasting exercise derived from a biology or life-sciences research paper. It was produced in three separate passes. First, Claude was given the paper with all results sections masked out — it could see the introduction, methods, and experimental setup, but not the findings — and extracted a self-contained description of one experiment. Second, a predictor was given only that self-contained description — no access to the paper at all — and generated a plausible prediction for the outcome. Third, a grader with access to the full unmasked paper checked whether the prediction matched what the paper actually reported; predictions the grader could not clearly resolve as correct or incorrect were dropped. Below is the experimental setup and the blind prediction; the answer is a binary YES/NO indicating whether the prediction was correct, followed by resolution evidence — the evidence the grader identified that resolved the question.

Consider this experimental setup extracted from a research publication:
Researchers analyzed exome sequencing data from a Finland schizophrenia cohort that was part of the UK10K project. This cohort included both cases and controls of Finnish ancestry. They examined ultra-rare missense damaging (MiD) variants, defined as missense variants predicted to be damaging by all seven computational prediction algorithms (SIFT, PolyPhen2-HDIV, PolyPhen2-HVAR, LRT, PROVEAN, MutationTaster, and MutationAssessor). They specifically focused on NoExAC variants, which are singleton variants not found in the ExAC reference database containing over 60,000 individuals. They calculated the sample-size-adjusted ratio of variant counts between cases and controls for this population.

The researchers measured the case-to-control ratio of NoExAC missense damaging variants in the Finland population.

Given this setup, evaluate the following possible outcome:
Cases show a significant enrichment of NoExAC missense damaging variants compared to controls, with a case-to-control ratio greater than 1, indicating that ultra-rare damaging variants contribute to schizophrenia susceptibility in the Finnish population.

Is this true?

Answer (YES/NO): NO